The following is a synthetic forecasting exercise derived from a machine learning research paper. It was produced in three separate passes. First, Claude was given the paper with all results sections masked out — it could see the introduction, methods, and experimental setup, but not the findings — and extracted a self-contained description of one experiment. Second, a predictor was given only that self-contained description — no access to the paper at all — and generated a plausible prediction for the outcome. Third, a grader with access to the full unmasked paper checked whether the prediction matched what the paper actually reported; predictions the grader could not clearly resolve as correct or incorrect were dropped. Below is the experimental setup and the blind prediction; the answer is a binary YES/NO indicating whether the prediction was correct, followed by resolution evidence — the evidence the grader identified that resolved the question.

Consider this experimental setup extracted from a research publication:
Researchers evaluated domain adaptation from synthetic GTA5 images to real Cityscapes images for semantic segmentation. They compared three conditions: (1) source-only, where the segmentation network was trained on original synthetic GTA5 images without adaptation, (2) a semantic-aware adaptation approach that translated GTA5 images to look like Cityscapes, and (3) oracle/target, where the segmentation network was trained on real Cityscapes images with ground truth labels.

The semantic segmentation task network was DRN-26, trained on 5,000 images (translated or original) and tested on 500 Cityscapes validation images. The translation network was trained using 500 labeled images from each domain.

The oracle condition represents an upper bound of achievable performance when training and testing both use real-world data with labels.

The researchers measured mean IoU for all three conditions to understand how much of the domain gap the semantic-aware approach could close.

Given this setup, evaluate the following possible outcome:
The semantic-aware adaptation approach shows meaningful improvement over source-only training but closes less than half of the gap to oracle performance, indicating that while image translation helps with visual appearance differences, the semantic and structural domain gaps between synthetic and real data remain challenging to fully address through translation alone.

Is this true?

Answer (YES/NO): NO